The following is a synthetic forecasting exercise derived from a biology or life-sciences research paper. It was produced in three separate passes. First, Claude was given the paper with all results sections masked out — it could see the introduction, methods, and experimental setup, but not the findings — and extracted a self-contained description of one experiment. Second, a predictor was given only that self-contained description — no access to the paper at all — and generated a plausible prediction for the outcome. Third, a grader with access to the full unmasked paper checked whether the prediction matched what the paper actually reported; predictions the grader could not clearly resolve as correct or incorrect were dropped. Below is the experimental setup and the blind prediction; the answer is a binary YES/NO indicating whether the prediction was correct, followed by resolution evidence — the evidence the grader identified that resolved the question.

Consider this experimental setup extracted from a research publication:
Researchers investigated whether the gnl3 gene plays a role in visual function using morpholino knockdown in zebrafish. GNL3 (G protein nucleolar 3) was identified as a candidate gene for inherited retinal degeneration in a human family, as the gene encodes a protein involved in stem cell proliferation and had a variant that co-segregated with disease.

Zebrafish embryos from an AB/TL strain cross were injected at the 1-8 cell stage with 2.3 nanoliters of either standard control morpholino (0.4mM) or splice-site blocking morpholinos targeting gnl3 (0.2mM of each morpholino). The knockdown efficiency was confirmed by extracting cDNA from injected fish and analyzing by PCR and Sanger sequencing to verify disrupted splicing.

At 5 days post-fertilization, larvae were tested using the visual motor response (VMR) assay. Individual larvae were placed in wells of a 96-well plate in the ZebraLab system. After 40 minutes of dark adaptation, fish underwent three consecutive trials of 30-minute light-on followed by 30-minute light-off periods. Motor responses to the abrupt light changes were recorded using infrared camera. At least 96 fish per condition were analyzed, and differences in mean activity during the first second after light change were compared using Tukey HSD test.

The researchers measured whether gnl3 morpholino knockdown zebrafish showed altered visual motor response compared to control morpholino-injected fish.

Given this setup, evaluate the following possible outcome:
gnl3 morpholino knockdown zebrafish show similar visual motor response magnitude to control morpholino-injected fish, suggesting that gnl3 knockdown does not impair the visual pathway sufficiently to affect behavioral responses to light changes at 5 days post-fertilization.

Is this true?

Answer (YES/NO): YES